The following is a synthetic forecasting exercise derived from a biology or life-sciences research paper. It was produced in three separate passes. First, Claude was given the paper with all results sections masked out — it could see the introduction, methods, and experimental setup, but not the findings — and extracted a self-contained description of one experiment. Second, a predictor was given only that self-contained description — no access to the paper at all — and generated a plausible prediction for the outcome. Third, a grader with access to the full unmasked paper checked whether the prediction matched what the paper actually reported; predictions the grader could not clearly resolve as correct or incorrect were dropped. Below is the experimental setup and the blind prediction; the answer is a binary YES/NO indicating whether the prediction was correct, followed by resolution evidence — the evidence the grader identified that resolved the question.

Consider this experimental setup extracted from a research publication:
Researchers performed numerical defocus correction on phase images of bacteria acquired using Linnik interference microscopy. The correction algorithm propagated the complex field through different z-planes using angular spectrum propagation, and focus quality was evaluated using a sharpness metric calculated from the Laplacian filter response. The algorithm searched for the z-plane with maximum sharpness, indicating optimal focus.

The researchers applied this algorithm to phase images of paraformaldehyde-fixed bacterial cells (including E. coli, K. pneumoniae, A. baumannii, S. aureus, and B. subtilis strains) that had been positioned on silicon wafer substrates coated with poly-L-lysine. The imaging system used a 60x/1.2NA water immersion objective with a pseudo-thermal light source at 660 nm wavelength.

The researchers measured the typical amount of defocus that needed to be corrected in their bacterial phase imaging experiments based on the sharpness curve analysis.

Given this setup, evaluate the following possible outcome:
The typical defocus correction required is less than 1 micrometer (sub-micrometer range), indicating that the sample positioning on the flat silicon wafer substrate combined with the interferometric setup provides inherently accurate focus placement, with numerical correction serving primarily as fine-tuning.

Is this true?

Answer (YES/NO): NO